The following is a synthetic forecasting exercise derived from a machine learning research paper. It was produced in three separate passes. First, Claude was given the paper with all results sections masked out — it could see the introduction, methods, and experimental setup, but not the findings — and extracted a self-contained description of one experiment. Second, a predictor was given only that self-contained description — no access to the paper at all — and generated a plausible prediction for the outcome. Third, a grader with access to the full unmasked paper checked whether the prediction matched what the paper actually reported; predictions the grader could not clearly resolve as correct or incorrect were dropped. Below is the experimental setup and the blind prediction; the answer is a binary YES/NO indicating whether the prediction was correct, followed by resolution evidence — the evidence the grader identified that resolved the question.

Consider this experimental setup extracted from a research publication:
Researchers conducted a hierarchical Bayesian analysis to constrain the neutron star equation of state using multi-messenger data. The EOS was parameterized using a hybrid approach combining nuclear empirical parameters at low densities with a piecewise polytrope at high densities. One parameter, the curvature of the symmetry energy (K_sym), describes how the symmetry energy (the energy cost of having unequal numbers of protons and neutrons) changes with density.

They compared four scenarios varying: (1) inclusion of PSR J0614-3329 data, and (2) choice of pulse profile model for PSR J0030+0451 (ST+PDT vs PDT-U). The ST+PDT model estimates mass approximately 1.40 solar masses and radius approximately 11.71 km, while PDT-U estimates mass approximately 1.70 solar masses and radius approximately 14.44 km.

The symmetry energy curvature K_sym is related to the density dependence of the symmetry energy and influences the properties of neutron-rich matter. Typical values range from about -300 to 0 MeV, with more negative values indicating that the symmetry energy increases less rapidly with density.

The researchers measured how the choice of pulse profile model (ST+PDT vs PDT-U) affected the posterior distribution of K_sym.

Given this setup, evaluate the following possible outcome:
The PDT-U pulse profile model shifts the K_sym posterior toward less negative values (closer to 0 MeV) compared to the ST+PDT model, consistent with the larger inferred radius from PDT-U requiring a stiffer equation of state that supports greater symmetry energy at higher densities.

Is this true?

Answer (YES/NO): YES